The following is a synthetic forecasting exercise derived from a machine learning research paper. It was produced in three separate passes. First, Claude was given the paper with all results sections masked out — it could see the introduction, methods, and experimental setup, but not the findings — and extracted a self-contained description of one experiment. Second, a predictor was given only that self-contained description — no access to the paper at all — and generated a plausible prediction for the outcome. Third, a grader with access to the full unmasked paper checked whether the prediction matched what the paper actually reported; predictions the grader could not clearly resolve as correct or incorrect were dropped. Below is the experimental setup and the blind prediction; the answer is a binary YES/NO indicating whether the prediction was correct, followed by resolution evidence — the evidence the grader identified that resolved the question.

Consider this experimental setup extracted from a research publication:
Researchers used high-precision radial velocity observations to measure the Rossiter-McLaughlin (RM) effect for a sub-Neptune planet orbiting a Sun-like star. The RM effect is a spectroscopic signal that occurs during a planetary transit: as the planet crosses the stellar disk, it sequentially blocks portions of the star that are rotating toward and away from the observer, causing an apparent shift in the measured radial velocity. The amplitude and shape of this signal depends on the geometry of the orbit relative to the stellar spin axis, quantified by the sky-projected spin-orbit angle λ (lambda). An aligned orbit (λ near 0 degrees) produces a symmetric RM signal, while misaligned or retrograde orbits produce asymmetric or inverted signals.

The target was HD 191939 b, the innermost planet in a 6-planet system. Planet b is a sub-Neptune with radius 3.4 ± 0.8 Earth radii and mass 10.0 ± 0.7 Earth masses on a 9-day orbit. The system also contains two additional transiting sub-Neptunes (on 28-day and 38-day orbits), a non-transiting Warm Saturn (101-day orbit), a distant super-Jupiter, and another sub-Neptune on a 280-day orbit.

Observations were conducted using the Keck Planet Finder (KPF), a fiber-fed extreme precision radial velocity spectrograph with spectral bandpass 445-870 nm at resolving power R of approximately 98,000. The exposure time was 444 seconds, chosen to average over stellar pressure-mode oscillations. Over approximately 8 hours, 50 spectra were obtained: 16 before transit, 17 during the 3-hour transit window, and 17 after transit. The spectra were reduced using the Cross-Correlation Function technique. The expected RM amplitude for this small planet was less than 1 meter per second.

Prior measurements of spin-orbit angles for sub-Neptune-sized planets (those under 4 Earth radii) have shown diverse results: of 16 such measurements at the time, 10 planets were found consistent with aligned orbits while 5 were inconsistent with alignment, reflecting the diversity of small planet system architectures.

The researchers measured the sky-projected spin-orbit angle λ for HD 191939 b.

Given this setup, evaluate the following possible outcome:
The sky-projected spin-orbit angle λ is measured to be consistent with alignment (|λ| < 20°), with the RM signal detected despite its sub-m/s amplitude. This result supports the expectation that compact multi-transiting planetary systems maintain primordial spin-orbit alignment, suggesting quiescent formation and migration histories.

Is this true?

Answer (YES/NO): YES